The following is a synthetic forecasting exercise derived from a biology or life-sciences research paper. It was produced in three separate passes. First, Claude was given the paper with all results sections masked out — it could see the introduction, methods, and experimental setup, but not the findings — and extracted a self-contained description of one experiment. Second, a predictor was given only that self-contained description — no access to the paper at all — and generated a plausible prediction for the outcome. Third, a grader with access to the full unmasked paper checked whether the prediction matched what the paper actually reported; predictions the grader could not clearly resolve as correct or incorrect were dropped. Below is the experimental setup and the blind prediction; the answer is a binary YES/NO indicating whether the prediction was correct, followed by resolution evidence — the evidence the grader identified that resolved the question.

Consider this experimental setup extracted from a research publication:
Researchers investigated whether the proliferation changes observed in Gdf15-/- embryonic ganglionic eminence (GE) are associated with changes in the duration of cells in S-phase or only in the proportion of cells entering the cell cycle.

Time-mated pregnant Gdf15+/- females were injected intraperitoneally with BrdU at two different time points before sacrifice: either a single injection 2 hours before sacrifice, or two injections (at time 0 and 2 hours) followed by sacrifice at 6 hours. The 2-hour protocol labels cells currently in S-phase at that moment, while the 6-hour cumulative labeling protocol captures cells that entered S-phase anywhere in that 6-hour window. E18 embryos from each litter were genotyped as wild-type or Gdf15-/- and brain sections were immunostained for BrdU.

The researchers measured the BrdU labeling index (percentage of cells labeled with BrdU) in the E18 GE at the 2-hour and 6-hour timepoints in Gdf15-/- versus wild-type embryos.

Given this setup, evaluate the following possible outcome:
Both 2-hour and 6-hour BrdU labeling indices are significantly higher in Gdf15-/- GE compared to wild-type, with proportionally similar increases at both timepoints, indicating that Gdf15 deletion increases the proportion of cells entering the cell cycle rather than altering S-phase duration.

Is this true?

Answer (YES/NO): NO